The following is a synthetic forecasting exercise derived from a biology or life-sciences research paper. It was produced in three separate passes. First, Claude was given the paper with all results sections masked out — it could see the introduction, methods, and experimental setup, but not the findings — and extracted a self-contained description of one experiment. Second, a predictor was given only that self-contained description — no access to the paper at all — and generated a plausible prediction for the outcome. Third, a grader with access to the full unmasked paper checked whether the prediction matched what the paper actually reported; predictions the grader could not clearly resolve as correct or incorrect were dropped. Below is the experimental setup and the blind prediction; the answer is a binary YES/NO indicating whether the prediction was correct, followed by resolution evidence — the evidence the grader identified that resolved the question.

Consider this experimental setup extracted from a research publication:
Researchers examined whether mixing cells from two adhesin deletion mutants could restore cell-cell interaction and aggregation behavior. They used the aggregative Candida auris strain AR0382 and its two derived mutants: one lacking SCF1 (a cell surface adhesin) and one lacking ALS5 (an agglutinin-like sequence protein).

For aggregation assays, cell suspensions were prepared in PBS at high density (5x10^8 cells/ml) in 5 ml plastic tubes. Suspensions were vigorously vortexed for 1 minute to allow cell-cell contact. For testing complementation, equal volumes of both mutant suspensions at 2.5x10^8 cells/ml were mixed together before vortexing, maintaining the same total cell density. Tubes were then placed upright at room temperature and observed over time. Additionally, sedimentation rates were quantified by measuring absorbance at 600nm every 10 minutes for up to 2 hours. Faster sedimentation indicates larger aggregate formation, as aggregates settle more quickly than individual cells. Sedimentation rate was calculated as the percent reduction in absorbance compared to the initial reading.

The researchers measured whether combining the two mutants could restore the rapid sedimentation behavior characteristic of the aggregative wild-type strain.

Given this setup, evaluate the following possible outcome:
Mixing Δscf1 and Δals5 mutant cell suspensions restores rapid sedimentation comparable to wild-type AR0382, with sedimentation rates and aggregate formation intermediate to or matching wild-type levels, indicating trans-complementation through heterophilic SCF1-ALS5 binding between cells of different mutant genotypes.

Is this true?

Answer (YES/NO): YES